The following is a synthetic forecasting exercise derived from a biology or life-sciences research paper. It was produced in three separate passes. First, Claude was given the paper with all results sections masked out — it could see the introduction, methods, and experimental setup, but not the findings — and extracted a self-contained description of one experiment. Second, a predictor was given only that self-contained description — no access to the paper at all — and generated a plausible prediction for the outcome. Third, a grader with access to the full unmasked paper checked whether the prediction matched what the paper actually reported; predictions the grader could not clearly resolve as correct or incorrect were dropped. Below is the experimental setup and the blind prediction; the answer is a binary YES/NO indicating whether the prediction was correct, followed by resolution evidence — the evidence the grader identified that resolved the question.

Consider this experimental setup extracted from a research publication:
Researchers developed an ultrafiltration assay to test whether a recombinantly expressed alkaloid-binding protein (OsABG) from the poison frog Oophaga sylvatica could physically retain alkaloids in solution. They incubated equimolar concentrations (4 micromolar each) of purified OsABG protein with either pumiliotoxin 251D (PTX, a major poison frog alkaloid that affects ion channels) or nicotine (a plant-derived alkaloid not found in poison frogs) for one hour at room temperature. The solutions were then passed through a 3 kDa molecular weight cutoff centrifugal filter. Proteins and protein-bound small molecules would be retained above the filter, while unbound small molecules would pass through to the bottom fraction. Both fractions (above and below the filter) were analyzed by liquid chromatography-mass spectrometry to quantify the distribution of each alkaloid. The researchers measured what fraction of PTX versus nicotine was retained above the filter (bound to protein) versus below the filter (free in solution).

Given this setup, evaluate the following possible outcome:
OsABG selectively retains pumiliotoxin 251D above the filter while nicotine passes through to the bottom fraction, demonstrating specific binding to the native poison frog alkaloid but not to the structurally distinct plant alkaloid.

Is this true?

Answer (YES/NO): YES